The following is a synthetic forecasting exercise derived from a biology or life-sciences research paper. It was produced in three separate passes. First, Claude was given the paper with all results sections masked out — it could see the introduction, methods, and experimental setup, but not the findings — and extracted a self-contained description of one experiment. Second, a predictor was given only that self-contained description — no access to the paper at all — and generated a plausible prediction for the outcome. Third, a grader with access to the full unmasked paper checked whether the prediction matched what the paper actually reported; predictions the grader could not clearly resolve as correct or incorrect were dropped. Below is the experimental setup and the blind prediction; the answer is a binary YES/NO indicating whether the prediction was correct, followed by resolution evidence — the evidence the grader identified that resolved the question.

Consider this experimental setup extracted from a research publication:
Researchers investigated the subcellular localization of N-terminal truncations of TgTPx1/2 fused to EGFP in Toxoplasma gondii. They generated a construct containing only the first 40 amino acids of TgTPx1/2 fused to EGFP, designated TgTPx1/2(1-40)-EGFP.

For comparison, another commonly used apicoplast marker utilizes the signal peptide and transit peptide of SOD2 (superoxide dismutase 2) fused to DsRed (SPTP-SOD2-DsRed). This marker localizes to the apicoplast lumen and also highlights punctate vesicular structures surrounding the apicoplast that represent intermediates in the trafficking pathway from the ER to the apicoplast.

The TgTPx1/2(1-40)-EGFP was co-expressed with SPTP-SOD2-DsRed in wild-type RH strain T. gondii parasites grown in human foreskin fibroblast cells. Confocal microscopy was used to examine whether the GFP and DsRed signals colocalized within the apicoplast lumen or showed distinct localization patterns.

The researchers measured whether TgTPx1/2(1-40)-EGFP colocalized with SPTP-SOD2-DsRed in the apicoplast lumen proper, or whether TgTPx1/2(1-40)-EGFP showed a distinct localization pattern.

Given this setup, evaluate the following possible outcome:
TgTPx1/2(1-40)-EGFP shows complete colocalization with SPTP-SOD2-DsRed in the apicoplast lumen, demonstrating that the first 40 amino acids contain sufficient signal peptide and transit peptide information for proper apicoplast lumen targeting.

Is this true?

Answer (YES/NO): NO